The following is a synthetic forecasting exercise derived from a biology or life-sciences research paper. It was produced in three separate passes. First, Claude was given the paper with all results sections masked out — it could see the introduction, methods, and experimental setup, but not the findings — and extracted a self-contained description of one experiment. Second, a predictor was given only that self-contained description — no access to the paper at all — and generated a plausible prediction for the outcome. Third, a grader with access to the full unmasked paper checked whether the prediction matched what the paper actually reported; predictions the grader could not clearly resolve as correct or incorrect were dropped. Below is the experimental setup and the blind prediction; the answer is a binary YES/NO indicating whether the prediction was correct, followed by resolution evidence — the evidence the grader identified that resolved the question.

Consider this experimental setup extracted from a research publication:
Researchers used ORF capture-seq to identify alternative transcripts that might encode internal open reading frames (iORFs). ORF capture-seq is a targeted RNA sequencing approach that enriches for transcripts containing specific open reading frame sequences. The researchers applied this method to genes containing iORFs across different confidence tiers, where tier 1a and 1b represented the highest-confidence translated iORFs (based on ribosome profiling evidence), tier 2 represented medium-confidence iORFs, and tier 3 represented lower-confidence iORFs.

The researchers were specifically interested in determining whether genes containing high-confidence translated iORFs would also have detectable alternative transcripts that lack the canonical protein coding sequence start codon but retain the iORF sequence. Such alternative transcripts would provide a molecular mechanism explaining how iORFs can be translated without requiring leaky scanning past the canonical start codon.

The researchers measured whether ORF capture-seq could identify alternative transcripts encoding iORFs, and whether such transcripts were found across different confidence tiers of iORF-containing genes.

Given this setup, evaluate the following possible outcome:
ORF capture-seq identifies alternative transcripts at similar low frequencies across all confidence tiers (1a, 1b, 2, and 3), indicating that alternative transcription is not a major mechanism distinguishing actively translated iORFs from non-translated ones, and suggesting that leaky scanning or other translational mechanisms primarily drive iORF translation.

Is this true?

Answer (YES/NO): NO